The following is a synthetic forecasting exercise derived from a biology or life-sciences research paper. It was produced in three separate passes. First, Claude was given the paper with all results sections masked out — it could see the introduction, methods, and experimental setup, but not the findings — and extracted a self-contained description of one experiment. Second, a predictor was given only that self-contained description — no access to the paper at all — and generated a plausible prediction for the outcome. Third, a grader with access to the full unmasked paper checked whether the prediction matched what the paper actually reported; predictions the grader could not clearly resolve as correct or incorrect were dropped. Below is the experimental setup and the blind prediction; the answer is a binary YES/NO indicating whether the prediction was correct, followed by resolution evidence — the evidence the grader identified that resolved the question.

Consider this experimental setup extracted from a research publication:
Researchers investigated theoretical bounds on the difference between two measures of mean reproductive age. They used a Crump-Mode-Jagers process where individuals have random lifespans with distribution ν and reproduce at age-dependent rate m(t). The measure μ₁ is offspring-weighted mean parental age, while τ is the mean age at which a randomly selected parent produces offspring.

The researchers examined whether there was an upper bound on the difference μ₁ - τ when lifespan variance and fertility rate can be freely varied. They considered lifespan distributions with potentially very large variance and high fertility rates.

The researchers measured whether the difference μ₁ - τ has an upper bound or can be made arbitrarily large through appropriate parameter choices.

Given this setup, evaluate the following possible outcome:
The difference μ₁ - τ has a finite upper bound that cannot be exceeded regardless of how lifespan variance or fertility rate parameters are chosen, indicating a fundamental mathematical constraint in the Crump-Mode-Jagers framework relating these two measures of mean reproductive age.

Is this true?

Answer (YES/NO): NO